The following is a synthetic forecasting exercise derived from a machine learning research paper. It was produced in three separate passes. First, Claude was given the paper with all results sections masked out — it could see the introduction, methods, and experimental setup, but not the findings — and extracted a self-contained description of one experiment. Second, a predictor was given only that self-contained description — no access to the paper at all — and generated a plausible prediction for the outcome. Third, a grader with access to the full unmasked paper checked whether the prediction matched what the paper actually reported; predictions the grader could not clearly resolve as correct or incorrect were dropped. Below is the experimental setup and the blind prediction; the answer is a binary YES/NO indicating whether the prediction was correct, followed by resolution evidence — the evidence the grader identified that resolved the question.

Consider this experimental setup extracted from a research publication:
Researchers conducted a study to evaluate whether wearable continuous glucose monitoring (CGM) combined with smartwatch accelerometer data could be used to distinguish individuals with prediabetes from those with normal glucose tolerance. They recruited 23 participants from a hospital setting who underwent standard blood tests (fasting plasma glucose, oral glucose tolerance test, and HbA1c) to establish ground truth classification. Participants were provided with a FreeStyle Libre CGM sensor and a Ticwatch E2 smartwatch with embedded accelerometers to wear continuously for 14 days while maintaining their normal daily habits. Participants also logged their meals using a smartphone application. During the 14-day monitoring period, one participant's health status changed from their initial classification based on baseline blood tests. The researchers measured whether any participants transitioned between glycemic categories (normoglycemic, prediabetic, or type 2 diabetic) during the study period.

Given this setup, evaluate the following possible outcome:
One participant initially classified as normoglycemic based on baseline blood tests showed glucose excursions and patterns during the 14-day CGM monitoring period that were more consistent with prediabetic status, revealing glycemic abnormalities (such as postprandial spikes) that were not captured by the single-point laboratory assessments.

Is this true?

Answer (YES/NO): NO